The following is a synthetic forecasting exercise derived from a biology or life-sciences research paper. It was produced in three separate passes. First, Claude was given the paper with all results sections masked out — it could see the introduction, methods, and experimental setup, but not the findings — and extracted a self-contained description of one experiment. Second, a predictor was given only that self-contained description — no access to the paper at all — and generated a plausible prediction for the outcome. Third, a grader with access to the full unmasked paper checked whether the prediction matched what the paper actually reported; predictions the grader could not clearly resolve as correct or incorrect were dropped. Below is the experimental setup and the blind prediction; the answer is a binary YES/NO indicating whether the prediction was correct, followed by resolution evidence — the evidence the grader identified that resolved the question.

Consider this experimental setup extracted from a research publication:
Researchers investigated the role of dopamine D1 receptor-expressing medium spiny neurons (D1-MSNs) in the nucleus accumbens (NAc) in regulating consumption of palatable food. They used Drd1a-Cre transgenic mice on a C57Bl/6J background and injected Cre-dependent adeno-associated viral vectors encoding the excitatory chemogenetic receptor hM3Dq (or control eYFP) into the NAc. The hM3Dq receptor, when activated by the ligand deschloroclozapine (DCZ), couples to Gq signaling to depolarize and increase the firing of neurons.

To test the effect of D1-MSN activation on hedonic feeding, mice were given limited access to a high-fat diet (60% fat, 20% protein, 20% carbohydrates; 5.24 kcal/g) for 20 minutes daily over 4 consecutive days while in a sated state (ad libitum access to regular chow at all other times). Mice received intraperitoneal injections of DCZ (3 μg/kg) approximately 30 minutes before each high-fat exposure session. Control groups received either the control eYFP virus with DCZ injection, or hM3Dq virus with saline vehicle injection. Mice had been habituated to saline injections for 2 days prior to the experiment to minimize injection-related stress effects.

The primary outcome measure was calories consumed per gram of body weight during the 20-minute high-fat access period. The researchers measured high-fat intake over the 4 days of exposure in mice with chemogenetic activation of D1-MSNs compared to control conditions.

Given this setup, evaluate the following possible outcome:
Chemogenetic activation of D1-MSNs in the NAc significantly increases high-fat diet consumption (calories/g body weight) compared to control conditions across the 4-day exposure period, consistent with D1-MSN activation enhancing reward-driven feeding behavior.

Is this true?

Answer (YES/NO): NO